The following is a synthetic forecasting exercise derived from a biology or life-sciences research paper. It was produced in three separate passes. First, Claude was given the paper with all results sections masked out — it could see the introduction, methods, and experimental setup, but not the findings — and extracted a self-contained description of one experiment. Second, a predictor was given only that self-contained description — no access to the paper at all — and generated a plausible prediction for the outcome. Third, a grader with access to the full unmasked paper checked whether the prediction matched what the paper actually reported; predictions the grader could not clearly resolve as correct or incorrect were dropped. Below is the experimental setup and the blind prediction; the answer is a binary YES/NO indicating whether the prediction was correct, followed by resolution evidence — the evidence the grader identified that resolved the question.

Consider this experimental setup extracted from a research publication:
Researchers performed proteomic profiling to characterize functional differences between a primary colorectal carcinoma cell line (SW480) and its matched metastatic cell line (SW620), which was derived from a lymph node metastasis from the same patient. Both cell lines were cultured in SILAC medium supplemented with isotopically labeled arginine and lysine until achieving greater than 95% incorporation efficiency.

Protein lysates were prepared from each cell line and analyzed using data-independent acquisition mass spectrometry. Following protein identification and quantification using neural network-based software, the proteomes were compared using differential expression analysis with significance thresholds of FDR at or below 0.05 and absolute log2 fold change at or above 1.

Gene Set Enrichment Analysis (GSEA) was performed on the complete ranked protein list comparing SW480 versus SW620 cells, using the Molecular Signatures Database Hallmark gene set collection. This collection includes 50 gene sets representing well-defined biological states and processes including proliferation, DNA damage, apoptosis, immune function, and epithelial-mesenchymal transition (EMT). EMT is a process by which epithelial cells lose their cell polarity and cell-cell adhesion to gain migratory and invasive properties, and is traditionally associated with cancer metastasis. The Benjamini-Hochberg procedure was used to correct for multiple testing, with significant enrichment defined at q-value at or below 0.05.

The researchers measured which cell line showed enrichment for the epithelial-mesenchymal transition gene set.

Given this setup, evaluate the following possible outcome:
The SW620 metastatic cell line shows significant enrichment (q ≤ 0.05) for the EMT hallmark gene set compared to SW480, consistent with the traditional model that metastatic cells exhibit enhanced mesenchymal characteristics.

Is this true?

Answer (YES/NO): NO